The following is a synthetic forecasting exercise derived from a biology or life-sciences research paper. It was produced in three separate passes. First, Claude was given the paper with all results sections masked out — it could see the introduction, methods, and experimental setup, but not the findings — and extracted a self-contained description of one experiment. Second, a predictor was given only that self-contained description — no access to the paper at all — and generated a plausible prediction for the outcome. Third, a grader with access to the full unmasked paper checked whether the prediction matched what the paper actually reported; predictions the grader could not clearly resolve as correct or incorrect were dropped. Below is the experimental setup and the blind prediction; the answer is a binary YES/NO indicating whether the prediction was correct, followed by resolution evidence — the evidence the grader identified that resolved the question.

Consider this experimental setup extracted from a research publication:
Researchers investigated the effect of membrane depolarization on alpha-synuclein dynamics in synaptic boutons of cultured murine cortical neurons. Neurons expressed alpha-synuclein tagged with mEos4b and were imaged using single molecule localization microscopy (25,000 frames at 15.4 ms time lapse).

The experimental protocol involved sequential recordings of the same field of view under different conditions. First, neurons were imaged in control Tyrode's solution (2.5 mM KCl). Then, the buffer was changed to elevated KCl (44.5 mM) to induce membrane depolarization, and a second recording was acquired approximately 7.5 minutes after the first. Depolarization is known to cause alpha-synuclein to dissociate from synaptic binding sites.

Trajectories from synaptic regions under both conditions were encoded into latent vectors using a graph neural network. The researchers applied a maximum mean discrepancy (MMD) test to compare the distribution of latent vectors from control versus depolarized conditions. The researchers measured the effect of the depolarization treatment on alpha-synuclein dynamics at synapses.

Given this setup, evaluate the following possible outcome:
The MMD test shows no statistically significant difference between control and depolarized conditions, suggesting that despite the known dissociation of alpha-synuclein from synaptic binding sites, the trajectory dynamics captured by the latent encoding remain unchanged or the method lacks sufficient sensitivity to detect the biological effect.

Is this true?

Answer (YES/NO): NO